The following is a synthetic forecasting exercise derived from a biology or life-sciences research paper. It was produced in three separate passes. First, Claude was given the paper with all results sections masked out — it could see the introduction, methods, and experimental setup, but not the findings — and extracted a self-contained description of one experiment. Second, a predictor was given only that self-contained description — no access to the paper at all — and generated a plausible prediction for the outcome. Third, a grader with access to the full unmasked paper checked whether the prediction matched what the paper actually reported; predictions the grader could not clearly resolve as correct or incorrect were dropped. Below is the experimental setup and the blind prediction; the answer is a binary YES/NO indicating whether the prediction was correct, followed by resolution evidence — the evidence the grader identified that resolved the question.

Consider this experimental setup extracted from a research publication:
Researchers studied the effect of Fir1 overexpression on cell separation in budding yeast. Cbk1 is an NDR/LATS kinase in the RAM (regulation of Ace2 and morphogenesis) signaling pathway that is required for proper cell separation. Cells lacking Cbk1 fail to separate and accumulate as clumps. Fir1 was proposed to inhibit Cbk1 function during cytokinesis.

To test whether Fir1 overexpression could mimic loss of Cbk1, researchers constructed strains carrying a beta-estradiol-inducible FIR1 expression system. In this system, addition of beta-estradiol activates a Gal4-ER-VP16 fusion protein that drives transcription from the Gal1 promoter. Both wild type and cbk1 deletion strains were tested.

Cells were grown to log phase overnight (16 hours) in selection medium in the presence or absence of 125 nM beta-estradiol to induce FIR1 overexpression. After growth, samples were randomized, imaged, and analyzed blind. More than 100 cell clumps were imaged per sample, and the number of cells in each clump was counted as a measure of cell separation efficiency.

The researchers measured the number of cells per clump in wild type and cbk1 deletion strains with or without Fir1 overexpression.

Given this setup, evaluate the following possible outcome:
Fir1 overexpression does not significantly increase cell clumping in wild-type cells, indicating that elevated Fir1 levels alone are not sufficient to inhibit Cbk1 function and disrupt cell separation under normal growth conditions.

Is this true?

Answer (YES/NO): NO